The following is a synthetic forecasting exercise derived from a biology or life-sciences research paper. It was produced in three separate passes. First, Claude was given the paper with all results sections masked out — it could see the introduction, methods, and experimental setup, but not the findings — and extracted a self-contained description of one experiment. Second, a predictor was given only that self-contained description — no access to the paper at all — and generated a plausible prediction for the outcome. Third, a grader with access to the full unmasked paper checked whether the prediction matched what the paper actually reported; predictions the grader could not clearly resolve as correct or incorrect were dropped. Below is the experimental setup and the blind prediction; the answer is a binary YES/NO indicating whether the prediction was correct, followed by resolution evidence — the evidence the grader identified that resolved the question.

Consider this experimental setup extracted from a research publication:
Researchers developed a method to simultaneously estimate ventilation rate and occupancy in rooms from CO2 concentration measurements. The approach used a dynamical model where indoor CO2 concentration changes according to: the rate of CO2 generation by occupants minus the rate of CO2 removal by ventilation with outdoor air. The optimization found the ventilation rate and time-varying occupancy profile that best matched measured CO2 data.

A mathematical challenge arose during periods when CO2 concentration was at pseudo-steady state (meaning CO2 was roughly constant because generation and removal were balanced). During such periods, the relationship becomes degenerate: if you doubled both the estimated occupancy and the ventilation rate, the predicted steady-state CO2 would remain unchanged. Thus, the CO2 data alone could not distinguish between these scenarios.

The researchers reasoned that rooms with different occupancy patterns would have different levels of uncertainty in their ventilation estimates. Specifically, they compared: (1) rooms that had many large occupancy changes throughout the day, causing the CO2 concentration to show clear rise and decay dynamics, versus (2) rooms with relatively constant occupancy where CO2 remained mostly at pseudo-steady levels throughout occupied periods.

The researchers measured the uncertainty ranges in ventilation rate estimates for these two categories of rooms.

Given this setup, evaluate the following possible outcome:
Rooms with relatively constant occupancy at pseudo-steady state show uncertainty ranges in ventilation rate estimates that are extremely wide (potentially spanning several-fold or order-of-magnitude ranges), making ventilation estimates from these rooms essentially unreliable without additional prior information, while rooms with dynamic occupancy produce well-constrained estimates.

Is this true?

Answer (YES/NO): YES